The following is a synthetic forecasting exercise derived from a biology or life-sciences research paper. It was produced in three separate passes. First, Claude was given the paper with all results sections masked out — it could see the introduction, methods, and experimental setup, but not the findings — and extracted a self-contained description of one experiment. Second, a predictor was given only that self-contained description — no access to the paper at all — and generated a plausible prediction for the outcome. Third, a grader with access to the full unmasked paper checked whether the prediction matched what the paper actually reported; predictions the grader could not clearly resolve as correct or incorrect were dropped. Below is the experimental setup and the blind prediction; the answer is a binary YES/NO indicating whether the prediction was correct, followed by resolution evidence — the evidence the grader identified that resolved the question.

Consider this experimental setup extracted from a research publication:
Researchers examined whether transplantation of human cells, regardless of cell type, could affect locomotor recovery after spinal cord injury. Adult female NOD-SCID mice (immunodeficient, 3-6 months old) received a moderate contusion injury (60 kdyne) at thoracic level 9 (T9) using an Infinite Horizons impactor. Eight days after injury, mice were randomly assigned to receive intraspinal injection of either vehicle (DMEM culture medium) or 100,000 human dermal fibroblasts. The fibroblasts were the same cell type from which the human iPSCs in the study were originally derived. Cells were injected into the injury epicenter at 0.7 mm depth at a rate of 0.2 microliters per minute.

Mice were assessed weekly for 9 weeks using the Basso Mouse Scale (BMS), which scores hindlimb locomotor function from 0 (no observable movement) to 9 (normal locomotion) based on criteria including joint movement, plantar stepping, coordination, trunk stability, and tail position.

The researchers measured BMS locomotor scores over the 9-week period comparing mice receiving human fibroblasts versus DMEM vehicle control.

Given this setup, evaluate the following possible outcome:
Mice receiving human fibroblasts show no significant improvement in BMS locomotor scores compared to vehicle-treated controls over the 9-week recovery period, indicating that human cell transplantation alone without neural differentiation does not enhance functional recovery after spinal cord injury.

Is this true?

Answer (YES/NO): YES